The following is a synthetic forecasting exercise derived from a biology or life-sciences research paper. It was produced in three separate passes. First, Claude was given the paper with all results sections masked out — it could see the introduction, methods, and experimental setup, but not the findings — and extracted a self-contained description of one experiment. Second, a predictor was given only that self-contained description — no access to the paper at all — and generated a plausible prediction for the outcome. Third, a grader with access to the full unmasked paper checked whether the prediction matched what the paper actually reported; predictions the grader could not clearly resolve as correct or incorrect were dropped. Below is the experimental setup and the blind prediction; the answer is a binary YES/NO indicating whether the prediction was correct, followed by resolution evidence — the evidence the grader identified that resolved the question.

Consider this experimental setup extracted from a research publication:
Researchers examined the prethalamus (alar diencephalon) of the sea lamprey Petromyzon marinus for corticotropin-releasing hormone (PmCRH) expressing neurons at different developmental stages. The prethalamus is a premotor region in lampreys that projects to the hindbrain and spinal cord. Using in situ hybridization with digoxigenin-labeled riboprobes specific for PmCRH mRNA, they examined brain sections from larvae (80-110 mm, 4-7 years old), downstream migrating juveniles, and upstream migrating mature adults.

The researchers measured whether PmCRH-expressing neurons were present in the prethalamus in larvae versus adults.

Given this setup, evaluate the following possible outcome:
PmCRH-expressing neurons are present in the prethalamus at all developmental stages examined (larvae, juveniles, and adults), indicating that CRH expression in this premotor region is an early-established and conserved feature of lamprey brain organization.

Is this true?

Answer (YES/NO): NO